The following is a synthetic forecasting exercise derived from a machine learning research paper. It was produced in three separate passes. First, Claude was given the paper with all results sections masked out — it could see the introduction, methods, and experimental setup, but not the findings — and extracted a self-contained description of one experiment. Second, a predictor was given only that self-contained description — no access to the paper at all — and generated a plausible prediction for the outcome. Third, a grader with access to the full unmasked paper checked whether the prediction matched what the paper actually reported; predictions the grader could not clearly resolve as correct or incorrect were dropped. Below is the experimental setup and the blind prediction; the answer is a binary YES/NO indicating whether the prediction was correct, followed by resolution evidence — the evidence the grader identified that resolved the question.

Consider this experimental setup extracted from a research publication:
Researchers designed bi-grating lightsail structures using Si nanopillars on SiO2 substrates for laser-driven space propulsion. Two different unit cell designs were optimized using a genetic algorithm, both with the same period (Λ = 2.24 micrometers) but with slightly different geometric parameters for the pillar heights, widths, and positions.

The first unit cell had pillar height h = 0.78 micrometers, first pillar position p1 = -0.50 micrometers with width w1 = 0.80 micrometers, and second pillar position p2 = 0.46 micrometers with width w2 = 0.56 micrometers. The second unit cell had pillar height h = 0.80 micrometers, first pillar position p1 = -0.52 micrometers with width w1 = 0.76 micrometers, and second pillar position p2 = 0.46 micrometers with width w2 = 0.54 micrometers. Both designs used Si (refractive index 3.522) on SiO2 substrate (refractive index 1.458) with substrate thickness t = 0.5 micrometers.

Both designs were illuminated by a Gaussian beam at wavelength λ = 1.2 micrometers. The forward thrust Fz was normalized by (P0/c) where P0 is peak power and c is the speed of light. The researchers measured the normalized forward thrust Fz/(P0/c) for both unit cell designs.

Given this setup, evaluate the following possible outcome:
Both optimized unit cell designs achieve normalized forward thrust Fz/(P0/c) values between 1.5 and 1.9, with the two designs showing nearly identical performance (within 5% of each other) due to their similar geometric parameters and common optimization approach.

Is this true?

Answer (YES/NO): NO